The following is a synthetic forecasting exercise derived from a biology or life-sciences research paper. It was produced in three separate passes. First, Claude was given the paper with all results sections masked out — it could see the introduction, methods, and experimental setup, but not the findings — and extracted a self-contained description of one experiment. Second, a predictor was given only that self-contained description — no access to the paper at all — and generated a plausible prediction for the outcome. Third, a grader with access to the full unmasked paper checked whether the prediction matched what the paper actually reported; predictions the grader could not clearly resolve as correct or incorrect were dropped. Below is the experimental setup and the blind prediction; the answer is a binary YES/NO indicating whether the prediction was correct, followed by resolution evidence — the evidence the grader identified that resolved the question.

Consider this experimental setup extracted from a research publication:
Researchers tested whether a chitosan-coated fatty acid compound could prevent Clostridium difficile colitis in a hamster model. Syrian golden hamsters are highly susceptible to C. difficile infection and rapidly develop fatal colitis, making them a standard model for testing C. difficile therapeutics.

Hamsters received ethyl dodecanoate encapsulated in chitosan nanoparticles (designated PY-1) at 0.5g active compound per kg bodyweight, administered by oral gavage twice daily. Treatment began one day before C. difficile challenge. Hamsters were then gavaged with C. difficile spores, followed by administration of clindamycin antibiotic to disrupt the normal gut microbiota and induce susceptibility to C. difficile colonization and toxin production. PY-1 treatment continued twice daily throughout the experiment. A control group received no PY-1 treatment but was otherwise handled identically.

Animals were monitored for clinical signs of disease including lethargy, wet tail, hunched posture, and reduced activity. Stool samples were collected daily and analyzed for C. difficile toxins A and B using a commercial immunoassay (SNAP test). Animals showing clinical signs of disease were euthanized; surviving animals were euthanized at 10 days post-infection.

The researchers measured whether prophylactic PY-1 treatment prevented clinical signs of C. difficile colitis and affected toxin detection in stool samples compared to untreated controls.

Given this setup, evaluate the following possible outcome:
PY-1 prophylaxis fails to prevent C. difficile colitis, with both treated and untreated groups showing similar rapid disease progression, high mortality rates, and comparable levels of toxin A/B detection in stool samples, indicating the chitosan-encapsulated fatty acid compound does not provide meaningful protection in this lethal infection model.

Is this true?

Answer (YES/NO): NO